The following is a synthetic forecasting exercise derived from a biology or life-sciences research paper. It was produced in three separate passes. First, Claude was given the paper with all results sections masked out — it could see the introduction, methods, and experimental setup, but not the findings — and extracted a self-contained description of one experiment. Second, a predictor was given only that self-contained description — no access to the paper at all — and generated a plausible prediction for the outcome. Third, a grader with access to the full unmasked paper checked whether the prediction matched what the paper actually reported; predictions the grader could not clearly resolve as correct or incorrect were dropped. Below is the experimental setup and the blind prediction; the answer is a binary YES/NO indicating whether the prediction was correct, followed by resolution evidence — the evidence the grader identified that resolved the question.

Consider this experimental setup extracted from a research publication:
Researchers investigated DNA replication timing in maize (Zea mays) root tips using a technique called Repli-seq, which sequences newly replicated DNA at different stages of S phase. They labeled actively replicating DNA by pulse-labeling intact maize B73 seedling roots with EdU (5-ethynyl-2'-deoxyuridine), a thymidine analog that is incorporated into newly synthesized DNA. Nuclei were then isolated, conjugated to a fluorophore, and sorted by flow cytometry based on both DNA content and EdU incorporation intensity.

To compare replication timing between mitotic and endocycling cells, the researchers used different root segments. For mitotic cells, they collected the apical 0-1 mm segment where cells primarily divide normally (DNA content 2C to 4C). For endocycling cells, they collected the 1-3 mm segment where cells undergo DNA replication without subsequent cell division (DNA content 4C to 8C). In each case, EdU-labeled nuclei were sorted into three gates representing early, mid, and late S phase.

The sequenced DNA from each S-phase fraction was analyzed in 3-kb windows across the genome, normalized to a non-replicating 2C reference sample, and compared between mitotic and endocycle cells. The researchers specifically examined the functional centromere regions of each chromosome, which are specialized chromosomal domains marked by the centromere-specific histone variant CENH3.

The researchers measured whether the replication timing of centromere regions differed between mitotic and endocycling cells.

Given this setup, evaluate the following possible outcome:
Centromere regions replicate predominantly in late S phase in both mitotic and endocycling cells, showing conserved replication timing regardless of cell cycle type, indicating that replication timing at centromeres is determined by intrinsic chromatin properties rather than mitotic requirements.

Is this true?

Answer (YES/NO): NO